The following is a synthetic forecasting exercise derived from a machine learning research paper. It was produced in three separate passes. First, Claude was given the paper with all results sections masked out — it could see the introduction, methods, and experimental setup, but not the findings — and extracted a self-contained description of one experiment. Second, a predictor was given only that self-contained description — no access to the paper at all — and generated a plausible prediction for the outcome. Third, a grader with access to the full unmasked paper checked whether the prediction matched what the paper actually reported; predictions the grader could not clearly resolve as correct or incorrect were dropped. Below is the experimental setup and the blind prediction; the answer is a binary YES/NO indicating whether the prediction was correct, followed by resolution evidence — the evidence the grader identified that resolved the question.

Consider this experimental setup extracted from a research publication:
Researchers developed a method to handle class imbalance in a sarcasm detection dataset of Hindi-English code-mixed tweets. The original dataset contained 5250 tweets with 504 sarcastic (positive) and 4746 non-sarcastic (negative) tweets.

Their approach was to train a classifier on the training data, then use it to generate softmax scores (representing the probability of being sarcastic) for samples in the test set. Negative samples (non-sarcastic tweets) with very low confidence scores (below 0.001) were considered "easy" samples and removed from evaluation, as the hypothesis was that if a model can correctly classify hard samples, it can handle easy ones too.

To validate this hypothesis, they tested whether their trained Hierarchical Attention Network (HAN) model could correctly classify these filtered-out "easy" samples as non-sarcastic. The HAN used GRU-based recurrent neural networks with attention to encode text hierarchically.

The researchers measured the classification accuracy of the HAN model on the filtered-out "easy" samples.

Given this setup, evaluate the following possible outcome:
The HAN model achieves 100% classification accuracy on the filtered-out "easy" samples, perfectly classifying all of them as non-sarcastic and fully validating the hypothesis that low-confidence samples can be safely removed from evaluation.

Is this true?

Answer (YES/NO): NO